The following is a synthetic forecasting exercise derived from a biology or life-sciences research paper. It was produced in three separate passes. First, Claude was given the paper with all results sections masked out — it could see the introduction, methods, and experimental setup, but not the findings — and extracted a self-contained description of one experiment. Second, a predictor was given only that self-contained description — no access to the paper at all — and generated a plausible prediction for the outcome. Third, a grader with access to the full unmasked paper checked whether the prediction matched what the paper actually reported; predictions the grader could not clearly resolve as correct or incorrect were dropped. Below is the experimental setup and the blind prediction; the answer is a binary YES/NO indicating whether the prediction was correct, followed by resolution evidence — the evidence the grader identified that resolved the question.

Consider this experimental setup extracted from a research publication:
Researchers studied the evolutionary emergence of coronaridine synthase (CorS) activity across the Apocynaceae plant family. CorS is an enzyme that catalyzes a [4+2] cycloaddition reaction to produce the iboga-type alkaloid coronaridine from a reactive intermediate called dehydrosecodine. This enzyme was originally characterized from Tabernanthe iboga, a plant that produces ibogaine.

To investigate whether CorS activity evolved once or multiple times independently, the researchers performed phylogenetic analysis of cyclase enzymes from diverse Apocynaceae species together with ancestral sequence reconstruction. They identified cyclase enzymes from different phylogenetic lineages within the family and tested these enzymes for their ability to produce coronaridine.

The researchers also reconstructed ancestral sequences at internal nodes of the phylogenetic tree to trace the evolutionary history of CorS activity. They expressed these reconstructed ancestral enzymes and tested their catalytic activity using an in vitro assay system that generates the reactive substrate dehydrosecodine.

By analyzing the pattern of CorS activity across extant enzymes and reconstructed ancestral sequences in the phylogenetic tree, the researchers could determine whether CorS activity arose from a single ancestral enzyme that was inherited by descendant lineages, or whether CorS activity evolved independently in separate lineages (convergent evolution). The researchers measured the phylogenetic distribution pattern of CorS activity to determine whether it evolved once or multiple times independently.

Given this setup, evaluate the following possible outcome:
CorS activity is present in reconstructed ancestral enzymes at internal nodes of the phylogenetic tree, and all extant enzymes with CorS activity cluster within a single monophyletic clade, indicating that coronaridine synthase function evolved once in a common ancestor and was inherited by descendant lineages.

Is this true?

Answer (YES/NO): NO